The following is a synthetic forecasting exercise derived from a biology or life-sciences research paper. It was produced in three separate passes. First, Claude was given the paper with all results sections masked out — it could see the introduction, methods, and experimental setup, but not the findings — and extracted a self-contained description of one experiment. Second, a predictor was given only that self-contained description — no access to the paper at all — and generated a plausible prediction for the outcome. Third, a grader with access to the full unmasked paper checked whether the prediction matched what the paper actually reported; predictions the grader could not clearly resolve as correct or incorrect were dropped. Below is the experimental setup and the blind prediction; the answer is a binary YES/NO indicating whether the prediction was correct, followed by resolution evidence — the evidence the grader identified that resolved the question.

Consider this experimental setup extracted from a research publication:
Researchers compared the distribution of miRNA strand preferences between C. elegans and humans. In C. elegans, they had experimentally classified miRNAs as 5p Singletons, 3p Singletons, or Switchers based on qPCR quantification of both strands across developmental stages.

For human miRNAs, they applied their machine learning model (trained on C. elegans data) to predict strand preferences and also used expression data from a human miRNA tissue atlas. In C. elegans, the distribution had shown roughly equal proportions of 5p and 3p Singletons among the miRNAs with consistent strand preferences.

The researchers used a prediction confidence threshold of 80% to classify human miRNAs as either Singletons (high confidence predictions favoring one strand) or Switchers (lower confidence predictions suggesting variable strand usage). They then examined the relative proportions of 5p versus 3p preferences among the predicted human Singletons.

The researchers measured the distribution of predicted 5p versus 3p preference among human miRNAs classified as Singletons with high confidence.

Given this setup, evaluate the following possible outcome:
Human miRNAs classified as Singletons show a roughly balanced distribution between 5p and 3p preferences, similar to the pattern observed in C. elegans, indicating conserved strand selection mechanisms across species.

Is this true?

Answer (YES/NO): NO